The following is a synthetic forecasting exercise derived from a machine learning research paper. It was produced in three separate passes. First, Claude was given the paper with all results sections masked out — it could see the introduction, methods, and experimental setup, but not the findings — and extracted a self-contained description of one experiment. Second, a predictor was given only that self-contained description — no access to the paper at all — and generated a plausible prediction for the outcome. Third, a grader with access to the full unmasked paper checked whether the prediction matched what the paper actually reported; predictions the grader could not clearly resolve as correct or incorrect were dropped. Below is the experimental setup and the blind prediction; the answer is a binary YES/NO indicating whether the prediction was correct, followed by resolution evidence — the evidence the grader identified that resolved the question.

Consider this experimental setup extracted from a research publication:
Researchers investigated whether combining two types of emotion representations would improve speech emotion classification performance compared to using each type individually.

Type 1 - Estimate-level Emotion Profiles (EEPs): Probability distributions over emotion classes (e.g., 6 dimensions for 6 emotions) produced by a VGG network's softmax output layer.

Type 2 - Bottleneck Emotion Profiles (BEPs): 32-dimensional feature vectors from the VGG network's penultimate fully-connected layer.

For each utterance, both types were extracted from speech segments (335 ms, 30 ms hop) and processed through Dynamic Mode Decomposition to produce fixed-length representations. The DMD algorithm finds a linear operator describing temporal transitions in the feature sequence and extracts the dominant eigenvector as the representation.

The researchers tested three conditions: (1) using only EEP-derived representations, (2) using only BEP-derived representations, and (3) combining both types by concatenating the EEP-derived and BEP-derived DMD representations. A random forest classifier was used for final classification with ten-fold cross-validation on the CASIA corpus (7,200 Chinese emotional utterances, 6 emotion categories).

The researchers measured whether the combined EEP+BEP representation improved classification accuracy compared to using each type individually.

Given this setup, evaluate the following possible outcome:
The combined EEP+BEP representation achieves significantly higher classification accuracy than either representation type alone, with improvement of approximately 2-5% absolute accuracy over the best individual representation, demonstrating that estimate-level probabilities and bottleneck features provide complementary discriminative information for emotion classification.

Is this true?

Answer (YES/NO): NO